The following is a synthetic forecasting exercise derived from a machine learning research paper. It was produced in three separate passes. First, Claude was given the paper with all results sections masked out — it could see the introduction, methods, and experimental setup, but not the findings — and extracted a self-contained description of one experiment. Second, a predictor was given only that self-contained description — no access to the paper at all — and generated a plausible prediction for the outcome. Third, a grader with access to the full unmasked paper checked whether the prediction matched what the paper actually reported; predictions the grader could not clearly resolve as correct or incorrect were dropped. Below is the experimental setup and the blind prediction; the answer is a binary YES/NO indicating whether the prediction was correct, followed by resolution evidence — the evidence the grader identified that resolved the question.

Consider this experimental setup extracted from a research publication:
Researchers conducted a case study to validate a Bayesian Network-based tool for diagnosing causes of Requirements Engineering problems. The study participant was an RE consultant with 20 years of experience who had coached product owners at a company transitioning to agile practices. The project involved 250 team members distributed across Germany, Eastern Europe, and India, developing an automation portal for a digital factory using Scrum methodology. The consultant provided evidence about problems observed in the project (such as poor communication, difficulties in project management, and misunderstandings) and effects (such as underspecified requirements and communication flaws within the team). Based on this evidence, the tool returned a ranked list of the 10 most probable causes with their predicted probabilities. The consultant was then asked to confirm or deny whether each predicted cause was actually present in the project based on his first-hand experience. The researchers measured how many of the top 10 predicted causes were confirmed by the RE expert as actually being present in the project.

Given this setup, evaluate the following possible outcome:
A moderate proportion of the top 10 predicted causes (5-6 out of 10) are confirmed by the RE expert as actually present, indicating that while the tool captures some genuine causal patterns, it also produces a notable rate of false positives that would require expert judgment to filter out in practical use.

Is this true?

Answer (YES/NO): NO